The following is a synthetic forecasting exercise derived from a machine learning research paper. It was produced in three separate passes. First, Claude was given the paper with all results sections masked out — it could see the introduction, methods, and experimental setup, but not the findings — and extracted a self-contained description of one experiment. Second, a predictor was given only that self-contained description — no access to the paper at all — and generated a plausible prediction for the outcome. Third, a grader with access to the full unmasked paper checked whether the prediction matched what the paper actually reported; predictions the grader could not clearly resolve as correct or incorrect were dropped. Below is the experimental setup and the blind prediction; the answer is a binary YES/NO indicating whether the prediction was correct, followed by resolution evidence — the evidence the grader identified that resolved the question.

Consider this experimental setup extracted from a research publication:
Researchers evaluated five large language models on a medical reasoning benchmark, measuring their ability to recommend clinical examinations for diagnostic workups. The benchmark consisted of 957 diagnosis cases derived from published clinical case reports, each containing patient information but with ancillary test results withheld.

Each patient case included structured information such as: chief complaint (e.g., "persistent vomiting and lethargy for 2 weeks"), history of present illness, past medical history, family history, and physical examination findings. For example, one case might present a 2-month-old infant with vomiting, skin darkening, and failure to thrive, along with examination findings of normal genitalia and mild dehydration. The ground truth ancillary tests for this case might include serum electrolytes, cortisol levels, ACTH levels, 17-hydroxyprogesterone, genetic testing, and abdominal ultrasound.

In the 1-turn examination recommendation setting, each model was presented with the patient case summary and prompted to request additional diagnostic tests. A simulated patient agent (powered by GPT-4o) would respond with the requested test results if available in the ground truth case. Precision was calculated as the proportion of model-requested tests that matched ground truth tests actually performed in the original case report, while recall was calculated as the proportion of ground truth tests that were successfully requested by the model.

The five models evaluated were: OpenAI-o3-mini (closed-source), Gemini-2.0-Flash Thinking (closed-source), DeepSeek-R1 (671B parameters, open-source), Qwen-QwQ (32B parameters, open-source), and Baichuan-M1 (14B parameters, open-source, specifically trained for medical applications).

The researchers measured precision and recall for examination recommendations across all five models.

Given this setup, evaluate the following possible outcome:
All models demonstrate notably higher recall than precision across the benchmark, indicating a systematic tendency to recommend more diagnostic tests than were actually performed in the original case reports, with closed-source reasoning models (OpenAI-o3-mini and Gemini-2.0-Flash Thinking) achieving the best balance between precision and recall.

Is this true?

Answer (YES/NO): NO